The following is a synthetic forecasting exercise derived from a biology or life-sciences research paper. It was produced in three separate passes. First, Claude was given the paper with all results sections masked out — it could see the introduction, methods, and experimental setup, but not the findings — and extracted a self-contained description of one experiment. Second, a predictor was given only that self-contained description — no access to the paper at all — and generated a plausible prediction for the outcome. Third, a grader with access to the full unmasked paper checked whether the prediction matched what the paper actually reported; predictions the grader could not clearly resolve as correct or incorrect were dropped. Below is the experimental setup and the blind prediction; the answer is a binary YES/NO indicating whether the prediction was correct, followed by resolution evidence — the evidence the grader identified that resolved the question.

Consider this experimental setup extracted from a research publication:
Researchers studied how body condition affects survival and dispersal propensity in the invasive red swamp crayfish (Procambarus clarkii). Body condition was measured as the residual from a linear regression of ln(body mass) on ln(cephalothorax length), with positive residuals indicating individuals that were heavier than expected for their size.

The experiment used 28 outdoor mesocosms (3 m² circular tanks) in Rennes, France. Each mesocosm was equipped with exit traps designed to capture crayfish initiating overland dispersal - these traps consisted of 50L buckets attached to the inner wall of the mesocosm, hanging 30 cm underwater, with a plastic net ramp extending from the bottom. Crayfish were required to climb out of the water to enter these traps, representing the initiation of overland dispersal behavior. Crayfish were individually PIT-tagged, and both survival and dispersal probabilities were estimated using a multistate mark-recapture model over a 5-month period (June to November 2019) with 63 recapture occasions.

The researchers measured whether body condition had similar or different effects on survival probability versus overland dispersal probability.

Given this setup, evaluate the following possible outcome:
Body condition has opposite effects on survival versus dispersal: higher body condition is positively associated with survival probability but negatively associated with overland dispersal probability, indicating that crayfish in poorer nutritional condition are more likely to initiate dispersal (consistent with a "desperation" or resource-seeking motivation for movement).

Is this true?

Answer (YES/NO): NO